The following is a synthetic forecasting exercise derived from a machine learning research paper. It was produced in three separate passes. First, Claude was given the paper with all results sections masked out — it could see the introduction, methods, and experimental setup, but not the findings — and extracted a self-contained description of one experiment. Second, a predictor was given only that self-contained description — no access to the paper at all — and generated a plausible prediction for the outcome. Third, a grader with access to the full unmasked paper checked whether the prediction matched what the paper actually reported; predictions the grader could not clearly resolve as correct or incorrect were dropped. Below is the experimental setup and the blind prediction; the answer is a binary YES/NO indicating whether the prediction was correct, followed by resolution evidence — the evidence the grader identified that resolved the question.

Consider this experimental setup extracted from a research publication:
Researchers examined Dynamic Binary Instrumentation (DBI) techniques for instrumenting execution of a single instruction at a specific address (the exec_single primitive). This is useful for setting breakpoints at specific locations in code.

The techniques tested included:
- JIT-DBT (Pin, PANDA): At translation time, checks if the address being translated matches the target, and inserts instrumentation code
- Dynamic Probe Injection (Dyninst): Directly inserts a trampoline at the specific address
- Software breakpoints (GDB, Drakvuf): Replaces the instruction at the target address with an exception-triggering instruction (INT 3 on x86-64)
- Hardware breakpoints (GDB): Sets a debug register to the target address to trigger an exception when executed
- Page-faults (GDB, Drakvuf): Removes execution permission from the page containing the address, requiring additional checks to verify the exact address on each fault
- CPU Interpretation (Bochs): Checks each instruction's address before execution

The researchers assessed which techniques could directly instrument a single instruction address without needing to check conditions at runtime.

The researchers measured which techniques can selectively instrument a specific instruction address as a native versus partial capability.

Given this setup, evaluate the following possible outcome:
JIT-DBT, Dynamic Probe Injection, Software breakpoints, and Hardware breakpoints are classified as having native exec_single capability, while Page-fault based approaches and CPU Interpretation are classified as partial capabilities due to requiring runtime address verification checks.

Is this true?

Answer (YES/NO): NO